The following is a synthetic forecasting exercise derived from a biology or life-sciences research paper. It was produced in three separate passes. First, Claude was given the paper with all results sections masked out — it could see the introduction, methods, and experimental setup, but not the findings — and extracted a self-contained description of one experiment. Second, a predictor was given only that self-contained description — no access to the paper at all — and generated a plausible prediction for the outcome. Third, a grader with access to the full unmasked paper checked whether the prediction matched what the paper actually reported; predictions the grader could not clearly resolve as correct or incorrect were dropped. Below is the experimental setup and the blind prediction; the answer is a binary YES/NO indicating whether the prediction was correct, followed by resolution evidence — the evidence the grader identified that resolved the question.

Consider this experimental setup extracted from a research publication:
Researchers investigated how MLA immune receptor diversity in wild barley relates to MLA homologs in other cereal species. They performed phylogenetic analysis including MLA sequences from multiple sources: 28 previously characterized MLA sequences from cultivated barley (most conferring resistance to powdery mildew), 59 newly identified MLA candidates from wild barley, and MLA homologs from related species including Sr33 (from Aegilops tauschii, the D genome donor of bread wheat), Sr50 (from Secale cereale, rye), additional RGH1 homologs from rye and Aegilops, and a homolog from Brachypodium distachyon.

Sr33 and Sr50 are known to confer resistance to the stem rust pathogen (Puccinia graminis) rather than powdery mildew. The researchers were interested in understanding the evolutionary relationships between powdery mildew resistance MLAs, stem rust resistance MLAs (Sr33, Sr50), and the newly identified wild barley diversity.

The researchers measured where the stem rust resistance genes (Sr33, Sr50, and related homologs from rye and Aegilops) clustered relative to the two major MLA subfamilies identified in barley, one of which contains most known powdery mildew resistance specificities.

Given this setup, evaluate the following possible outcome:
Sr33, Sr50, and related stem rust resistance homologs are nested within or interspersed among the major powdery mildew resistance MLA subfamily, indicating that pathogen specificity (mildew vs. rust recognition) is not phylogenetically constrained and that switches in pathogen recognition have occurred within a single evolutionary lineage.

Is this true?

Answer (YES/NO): NO